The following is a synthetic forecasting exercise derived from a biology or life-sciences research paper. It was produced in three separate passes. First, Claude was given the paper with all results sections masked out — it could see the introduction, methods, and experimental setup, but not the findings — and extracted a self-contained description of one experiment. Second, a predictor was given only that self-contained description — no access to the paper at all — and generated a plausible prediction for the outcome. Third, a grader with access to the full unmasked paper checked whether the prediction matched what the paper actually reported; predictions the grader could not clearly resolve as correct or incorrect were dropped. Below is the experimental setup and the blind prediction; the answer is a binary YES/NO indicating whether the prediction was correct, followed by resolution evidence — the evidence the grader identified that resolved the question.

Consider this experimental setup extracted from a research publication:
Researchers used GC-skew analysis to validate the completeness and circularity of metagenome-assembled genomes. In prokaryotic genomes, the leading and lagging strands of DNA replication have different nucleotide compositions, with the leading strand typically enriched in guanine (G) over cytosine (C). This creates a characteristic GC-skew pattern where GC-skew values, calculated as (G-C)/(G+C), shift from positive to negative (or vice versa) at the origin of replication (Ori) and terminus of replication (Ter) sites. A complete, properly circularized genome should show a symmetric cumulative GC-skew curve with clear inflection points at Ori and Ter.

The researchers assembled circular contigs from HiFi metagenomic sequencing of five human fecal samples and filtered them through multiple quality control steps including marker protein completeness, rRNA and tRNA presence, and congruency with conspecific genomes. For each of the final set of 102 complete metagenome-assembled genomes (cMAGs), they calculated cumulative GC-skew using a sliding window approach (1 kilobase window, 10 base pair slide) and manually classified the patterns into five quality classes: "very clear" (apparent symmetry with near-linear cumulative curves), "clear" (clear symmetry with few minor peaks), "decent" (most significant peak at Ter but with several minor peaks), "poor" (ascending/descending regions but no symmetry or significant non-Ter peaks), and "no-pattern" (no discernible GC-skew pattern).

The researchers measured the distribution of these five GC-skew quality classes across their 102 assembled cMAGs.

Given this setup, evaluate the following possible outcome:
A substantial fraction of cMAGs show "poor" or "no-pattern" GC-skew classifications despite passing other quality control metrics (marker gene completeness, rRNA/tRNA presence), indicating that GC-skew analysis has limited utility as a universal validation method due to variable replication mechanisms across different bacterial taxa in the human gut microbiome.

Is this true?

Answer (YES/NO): YES